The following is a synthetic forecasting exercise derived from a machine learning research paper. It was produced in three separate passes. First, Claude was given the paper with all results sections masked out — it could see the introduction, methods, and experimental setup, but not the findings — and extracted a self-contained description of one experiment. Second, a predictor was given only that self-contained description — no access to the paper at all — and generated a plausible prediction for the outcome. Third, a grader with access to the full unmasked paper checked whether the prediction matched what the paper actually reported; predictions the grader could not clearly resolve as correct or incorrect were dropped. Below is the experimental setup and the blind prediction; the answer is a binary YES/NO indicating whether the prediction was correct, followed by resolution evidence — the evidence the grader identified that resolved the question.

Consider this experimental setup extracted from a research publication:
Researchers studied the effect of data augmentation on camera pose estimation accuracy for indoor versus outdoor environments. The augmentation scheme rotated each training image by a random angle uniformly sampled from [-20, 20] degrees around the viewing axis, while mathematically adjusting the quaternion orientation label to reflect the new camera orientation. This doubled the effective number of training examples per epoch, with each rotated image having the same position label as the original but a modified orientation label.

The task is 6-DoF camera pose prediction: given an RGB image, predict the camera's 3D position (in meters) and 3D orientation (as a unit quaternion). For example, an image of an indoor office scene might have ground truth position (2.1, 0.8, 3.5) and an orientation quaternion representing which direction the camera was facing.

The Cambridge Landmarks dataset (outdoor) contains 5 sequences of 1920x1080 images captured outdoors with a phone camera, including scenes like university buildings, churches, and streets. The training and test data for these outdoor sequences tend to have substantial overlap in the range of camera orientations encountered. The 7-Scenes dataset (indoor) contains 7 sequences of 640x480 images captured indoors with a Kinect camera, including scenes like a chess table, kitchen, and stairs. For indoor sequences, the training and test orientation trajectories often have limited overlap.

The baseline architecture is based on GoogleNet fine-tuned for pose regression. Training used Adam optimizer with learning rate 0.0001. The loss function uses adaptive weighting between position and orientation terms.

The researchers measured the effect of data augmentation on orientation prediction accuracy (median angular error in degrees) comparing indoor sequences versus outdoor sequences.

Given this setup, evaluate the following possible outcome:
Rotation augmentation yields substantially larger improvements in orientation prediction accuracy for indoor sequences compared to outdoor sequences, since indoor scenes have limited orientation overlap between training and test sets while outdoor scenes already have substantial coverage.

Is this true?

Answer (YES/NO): YES